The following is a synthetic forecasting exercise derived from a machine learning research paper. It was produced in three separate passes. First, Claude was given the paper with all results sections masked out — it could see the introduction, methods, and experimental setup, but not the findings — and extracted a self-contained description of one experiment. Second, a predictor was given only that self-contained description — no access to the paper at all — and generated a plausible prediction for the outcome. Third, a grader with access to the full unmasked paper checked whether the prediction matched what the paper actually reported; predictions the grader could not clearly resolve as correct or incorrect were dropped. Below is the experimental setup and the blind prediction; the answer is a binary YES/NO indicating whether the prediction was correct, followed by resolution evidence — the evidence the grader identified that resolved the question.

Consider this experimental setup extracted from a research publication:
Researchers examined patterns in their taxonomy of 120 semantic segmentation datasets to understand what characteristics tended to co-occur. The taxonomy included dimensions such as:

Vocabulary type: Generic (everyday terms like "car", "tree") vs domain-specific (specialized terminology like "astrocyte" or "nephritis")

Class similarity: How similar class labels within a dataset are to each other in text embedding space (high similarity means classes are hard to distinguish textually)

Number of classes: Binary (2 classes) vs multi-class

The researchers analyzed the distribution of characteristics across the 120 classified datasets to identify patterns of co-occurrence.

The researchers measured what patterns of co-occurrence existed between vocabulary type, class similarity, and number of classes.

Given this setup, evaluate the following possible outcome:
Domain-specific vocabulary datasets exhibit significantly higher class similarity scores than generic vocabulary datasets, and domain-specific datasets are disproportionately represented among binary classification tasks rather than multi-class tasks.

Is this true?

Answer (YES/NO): NO